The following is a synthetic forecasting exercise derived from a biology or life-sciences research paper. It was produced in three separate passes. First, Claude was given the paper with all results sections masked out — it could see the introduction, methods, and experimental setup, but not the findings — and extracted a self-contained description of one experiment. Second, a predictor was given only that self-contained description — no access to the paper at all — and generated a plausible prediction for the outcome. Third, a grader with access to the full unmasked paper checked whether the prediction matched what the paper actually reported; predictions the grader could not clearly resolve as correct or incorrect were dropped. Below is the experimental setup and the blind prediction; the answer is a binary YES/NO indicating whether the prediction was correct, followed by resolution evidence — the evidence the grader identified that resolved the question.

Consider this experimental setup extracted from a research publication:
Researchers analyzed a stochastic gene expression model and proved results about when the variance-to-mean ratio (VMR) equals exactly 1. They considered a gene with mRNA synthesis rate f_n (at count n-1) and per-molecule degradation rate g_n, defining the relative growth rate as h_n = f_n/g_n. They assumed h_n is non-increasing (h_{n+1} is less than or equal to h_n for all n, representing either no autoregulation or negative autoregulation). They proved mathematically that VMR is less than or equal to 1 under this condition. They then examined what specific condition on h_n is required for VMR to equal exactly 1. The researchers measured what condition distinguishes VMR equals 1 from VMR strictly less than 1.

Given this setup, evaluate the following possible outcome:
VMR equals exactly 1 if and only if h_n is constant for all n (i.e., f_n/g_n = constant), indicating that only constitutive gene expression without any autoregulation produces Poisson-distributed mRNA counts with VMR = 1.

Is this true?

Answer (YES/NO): YES